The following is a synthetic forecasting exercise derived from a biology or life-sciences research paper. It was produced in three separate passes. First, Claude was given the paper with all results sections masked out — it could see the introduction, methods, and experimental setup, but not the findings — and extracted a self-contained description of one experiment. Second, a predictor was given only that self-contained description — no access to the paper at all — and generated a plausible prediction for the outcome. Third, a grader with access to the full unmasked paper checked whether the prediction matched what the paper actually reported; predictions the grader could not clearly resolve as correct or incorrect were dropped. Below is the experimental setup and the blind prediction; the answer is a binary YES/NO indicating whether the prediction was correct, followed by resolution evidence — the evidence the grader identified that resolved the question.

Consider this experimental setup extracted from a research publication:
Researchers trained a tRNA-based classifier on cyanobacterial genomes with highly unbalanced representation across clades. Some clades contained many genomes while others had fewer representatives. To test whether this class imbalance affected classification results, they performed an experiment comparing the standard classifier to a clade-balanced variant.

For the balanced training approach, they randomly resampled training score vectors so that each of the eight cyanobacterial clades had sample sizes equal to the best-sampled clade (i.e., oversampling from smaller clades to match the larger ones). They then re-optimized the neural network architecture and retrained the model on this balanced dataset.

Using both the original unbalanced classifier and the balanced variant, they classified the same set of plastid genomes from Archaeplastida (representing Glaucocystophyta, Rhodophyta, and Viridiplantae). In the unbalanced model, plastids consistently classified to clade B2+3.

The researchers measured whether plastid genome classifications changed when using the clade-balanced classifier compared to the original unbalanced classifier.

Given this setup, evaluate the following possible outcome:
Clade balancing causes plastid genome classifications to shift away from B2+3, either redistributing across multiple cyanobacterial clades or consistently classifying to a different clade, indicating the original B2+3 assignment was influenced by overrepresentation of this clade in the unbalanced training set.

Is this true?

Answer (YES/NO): NO